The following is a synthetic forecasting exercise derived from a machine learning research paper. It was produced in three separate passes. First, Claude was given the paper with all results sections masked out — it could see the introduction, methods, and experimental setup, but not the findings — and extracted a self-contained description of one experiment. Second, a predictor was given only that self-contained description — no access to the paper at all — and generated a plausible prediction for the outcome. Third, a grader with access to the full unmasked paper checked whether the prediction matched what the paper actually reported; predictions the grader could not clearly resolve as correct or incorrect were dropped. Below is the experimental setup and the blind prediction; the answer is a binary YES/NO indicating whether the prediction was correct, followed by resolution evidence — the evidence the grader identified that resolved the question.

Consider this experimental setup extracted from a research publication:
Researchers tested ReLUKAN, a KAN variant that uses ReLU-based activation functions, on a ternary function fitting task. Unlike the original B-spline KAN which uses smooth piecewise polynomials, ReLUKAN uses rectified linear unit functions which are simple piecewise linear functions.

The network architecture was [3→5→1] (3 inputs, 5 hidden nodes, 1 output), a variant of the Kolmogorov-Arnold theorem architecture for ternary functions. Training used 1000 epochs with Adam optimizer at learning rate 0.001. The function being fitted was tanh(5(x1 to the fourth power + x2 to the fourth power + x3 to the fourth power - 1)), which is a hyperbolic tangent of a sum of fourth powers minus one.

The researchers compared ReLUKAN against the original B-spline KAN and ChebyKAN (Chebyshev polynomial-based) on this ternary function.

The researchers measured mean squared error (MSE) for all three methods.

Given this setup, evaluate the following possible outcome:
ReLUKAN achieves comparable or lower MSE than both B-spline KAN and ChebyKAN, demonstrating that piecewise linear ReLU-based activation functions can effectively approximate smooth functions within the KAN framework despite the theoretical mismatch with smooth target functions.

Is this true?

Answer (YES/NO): NO